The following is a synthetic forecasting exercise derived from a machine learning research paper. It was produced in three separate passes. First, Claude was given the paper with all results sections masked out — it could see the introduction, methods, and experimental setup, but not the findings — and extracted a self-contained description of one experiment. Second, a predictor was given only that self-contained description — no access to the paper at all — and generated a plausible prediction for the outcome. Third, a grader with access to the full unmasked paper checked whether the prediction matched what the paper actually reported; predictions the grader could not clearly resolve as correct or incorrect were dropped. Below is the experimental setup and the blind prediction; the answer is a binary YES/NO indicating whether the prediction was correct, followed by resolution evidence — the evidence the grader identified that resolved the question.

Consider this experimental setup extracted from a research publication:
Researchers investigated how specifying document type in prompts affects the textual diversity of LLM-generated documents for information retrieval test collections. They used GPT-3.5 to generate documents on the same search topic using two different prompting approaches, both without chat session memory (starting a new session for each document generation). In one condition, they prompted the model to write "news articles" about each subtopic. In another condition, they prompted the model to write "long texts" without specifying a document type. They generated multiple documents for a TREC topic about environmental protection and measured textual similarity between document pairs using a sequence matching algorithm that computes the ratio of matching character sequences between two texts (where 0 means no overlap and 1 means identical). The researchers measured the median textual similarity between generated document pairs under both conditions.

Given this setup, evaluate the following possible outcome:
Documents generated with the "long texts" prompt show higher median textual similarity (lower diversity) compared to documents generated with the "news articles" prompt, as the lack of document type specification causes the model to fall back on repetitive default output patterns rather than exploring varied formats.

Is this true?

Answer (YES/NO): NO